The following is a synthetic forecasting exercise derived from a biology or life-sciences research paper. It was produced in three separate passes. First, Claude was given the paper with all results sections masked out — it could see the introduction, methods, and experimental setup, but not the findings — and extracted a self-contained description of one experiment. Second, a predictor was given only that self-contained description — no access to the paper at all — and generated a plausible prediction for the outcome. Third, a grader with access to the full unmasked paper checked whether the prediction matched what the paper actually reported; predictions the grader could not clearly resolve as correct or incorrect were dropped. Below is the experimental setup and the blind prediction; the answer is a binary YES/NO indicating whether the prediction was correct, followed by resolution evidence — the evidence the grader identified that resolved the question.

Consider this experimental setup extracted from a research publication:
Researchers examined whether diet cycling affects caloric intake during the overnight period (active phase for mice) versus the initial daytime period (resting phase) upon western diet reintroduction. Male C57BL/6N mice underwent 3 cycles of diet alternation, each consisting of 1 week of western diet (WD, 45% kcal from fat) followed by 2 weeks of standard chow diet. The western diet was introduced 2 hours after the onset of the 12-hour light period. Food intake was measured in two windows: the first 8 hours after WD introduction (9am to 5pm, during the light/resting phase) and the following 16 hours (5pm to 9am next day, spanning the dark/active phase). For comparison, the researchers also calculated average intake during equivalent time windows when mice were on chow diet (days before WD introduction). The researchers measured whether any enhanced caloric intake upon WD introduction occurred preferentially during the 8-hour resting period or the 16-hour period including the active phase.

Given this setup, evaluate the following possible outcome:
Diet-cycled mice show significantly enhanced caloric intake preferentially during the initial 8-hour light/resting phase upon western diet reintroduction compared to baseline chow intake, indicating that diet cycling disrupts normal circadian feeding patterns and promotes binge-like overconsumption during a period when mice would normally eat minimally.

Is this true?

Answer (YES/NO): YES